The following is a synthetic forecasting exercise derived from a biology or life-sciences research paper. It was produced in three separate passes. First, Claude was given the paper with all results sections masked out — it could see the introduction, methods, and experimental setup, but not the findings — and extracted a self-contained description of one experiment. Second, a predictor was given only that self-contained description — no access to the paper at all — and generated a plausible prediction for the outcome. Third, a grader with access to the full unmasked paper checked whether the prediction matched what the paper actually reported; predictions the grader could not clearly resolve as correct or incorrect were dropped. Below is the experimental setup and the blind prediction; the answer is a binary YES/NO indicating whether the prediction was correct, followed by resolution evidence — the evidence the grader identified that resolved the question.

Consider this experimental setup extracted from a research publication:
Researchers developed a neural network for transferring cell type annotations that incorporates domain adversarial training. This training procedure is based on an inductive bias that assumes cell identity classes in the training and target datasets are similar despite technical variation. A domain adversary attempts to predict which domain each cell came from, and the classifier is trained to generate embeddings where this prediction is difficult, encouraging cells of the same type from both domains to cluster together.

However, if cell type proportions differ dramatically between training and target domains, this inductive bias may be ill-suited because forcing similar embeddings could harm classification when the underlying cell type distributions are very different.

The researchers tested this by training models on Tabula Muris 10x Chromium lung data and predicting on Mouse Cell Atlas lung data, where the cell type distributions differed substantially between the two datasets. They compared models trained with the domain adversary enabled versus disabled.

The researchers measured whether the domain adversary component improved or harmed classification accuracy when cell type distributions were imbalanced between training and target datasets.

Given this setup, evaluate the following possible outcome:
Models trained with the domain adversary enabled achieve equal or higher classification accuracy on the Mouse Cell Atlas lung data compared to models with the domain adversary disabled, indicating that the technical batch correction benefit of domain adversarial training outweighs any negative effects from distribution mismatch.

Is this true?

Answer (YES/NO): YES